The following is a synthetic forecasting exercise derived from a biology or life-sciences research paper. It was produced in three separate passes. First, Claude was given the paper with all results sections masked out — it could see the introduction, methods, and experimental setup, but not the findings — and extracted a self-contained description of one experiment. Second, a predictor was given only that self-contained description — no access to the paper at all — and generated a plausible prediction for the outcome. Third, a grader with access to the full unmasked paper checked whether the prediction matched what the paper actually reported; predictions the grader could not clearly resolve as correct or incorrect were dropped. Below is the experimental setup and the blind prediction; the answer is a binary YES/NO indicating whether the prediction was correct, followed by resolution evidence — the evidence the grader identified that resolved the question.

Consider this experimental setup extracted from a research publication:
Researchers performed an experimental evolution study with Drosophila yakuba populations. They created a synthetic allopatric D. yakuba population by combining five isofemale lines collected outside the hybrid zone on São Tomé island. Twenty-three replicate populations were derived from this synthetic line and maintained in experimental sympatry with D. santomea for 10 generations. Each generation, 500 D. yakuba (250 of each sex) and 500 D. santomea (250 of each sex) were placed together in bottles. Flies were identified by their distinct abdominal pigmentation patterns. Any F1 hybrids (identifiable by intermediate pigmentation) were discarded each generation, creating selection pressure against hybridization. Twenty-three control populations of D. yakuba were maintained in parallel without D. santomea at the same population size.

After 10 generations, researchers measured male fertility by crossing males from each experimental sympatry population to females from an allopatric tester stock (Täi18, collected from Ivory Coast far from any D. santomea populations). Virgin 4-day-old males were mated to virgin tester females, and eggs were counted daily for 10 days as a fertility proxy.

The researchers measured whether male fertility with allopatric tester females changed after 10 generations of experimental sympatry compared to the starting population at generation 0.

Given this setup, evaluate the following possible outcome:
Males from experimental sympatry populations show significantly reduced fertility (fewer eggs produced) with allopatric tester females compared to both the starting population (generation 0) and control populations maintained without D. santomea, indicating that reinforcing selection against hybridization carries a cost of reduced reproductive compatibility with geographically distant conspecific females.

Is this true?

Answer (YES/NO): YES